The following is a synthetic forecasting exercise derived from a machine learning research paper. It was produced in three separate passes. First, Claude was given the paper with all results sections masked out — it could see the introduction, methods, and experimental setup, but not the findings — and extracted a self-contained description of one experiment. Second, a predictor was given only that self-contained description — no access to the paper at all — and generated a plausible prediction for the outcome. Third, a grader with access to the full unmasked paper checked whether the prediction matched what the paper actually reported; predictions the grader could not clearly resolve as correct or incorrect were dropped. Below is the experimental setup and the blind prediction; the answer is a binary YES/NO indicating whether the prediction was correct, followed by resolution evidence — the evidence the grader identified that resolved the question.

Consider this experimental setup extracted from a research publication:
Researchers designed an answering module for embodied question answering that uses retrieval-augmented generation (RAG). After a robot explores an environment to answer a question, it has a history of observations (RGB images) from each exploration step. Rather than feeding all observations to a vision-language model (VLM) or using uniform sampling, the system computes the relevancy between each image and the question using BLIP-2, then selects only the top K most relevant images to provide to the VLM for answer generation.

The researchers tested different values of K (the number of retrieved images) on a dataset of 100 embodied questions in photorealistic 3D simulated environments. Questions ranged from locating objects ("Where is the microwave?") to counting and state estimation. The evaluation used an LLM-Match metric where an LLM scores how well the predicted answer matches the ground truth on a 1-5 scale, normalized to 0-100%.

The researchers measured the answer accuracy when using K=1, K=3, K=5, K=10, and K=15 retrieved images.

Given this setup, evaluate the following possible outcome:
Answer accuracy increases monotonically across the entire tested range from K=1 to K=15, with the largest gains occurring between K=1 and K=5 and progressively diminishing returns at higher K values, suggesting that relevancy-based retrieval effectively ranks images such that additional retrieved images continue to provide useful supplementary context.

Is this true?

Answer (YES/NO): NO